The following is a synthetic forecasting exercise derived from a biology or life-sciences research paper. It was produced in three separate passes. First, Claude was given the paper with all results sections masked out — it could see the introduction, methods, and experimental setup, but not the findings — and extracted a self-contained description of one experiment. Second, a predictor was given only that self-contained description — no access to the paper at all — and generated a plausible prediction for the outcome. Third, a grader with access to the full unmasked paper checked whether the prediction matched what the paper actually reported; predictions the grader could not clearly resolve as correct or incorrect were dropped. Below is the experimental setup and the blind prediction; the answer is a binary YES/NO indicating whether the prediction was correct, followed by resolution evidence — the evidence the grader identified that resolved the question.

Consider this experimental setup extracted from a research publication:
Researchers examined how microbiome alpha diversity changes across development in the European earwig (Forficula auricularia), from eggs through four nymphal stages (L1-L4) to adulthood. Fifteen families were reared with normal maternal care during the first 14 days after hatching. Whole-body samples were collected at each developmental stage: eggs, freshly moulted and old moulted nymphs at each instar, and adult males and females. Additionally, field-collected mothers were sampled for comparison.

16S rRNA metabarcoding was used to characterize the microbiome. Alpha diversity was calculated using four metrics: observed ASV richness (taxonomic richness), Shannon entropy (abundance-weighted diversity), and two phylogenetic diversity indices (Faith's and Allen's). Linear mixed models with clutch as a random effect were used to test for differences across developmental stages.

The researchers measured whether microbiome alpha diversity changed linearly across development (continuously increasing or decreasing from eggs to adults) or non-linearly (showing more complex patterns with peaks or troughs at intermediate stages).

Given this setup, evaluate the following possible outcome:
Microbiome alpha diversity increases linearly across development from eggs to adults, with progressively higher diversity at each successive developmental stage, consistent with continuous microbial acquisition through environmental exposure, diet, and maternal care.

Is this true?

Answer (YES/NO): NO